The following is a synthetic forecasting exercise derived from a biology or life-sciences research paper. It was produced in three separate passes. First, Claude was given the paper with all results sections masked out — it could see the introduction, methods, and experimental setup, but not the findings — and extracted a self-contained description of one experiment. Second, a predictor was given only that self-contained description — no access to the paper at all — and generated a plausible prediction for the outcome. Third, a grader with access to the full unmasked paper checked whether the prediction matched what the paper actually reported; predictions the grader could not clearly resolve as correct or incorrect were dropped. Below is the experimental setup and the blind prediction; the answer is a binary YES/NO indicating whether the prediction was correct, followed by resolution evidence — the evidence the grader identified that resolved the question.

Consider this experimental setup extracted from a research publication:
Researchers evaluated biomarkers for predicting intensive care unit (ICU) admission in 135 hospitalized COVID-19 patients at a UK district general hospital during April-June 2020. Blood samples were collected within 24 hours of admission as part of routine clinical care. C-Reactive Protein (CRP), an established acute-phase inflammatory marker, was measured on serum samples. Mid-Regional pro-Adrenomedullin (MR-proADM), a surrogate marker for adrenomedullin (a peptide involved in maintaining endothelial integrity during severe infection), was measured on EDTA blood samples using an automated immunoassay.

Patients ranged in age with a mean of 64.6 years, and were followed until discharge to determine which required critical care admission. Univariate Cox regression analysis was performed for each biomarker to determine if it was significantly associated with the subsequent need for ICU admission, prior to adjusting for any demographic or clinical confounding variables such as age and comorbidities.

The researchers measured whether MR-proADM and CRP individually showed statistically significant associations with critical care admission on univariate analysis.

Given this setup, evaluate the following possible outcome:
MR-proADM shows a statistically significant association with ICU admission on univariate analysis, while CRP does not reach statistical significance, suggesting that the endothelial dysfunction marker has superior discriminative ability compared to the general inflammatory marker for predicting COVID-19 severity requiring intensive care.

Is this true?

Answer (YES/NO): NO